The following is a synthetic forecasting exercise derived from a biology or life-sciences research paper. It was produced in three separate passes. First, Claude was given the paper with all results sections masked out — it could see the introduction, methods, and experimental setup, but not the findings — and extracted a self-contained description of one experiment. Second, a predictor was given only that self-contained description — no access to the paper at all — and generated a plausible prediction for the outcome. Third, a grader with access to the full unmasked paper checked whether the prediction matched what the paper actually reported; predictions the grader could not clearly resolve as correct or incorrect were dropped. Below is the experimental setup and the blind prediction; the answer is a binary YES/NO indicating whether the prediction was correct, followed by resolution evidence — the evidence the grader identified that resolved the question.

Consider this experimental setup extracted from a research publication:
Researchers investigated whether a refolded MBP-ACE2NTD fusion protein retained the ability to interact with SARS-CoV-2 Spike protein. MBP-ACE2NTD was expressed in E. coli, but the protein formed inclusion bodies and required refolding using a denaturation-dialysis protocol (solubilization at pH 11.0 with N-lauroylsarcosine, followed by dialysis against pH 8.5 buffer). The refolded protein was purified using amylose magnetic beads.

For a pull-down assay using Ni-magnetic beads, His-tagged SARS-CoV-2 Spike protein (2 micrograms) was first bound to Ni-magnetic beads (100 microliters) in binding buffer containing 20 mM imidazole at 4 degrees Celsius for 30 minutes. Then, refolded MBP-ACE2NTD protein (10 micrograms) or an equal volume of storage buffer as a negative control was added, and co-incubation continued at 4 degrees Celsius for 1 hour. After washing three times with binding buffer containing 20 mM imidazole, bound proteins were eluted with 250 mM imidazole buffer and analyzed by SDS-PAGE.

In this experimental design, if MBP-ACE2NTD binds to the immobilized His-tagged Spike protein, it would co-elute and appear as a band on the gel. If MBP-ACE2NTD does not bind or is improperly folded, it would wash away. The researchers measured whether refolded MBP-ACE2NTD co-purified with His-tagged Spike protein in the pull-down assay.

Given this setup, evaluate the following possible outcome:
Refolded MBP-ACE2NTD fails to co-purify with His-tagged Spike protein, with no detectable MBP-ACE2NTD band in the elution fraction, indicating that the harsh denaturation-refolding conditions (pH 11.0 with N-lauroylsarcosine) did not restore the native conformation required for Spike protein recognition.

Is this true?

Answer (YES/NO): NO